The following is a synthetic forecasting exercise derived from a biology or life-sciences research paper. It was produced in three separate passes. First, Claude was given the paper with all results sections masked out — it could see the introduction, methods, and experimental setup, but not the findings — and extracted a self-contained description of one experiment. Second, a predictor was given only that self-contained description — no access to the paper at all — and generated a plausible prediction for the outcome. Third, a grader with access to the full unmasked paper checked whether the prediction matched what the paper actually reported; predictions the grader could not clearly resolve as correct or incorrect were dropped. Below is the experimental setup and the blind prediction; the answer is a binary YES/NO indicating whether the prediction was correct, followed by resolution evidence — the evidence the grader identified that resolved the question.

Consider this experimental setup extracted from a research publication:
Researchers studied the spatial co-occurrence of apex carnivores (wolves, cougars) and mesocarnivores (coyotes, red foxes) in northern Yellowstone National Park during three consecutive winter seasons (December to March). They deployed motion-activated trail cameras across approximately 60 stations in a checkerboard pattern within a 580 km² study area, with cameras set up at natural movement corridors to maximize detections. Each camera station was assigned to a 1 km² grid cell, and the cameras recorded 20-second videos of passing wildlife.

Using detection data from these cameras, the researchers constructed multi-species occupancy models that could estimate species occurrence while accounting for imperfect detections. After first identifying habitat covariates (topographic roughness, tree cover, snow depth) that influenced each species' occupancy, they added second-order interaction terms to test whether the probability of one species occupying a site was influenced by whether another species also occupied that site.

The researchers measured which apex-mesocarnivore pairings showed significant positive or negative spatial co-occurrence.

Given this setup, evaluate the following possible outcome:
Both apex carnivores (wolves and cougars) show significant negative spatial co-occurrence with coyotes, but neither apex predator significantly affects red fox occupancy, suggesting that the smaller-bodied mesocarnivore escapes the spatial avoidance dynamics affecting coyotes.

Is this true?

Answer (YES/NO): NO